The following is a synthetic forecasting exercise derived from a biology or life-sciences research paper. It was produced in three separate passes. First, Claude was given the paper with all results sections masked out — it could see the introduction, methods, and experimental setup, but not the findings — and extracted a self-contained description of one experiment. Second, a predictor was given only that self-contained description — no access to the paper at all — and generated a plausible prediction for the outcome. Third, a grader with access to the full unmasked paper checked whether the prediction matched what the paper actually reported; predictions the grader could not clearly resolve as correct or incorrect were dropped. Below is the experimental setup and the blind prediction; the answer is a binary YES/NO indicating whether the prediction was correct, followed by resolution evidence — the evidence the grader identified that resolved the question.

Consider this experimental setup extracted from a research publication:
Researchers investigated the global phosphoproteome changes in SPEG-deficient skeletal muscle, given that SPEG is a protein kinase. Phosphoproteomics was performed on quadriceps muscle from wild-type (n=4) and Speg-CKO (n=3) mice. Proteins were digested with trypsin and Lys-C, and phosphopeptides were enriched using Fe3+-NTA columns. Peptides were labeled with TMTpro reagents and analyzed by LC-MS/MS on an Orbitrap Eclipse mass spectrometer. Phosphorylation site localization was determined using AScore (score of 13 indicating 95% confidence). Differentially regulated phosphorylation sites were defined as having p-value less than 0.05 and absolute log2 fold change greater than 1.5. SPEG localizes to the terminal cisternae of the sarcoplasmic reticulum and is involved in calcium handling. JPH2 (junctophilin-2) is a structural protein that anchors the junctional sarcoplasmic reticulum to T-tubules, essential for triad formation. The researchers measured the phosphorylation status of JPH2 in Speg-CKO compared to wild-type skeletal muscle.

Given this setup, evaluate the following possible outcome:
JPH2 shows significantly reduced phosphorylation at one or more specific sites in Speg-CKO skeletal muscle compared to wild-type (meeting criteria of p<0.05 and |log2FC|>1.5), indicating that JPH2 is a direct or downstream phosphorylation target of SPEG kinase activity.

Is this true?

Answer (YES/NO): YES